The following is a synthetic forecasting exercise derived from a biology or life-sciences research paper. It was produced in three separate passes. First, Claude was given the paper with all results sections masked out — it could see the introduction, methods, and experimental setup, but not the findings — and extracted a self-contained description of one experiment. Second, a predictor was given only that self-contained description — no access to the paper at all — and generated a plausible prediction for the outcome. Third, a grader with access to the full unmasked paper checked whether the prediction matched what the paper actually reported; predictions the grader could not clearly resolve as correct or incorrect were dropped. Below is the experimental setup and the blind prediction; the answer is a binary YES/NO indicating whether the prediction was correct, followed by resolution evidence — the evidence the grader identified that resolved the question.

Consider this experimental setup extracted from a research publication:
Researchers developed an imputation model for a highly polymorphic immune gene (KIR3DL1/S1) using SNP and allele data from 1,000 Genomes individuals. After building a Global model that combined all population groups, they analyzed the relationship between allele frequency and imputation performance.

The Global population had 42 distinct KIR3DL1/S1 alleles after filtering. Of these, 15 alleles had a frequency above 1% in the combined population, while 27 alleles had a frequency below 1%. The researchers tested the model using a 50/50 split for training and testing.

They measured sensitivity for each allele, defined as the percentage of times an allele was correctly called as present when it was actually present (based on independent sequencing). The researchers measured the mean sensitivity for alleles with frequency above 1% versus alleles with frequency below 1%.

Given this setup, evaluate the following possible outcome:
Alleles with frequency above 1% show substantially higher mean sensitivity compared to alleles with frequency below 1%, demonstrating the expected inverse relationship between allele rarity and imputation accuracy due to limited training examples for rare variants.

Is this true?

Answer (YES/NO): YES